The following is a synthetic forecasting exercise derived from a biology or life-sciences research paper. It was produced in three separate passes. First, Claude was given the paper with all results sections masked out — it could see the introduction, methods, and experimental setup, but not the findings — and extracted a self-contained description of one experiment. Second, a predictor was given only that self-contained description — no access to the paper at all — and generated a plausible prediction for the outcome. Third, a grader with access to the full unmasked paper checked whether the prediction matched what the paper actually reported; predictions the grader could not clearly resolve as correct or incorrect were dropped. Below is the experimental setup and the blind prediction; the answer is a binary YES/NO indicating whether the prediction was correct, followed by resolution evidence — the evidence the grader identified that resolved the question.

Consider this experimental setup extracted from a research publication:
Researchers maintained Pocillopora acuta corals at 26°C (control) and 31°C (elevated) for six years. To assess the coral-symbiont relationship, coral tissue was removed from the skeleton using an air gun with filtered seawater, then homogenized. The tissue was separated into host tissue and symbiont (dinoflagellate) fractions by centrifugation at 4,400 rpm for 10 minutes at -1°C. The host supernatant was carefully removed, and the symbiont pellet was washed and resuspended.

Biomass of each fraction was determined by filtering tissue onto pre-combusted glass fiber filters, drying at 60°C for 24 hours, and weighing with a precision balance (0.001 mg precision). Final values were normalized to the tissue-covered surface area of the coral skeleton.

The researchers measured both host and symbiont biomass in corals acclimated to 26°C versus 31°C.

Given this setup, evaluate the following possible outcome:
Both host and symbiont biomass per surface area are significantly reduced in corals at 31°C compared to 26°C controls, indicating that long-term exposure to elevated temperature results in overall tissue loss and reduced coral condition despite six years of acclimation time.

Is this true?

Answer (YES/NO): NO